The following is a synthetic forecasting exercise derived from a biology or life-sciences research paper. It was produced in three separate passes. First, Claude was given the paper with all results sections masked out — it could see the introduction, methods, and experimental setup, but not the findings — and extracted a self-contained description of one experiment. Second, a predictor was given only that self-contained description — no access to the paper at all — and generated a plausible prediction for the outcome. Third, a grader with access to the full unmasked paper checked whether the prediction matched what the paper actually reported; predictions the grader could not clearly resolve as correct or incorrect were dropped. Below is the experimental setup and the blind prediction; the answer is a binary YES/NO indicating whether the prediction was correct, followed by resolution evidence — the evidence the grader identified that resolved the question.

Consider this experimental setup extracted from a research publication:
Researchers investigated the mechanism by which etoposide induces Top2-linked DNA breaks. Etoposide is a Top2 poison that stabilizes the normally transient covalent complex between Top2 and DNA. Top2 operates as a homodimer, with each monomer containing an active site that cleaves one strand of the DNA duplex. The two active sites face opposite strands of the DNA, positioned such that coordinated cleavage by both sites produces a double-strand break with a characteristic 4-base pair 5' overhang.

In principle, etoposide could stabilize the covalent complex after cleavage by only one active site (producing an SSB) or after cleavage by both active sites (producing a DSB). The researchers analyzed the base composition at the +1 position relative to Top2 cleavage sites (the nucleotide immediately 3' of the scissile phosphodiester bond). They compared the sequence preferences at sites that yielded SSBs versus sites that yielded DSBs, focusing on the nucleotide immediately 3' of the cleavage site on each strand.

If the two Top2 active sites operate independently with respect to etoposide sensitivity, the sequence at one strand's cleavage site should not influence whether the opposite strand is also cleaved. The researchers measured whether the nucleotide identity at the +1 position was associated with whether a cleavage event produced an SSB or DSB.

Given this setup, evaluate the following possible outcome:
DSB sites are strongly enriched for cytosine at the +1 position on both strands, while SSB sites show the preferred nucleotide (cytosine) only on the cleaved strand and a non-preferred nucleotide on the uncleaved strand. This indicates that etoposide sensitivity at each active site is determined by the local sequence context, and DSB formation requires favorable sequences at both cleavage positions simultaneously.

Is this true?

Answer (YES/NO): YES